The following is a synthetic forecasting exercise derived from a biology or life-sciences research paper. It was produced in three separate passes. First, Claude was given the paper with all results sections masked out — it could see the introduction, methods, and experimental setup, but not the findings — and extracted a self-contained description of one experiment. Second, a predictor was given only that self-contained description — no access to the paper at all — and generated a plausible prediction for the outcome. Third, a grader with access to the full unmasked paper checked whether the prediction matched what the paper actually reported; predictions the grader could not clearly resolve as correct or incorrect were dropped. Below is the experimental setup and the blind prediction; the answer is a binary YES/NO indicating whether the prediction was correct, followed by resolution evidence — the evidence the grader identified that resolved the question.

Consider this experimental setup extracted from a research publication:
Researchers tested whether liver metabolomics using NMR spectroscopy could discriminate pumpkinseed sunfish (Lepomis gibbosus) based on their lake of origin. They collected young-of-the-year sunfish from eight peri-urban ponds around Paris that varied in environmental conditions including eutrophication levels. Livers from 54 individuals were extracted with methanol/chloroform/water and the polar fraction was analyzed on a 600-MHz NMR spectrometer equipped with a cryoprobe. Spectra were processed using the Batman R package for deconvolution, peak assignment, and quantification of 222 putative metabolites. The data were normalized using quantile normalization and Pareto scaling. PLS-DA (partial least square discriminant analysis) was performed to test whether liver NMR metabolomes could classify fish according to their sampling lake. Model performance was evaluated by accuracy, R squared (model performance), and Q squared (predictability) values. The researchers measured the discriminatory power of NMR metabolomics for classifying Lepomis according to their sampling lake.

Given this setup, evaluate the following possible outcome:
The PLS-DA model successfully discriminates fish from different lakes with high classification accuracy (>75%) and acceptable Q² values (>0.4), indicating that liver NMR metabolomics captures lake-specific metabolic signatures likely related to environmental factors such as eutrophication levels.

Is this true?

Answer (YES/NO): NO